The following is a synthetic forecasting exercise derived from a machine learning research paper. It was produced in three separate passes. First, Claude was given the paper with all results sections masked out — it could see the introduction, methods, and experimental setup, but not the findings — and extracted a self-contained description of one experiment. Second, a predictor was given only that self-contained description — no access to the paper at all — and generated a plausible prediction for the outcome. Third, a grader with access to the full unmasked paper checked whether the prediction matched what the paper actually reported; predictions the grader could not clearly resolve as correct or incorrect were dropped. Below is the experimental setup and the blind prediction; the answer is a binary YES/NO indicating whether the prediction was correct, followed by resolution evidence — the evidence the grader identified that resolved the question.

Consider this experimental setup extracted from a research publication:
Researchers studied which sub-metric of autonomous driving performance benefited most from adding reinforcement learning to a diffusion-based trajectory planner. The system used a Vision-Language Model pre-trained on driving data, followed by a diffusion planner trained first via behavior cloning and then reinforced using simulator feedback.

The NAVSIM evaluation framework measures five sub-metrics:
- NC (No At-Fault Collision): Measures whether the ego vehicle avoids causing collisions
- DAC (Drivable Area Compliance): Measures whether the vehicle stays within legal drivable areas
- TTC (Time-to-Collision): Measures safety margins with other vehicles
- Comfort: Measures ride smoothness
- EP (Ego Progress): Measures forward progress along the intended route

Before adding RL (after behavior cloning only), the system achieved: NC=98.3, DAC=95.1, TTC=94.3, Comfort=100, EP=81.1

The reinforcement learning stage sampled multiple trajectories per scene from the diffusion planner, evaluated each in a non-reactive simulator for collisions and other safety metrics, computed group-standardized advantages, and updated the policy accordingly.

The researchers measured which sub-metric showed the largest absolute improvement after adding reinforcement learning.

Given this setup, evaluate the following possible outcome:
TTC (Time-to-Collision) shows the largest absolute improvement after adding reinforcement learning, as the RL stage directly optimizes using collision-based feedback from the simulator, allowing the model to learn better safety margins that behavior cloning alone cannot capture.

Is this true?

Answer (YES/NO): NO